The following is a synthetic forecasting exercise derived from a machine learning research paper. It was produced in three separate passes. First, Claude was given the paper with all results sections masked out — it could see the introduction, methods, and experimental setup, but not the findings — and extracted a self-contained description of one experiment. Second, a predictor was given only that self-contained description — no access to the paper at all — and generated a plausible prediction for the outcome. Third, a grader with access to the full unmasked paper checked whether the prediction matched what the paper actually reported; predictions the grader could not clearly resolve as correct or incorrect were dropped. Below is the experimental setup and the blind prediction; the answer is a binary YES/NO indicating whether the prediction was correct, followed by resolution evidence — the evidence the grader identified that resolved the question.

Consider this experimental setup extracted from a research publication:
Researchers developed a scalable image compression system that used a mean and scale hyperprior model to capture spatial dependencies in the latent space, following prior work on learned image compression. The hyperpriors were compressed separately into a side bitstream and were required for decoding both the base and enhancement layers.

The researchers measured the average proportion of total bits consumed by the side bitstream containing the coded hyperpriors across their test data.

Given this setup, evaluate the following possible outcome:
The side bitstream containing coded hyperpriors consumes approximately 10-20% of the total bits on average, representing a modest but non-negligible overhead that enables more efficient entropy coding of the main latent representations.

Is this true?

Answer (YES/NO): NO